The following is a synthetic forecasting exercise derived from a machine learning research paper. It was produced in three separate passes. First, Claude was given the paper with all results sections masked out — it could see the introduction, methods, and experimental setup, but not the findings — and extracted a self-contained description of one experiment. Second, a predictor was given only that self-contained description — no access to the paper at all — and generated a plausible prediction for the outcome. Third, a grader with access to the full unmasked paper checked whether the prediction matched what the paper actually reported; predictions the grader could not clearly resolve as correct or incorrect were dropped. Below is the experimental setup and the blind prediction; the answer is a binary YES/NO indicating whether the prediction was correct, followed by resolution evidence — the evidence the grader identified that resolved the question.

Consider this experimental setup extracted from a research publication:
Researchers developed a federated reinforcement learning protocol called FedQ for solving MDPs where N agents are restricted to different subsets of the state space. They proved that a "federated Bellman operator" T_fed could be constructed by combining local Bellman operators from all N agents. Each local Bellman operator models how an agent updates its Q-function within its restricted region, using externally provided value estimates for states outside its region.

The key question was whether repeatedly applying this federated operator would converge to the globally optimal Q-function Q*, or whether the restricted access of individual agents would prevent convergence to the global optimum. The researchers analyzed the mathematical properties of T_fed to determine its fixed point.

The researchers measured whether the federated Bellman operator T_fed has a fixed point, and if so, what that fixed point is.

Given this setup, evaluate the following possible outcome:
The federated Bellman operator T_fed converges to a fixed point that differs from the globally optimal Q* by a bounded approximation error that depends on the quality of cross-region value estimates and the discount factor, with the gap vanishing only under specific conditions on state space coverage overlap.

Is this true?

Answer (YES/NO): NO